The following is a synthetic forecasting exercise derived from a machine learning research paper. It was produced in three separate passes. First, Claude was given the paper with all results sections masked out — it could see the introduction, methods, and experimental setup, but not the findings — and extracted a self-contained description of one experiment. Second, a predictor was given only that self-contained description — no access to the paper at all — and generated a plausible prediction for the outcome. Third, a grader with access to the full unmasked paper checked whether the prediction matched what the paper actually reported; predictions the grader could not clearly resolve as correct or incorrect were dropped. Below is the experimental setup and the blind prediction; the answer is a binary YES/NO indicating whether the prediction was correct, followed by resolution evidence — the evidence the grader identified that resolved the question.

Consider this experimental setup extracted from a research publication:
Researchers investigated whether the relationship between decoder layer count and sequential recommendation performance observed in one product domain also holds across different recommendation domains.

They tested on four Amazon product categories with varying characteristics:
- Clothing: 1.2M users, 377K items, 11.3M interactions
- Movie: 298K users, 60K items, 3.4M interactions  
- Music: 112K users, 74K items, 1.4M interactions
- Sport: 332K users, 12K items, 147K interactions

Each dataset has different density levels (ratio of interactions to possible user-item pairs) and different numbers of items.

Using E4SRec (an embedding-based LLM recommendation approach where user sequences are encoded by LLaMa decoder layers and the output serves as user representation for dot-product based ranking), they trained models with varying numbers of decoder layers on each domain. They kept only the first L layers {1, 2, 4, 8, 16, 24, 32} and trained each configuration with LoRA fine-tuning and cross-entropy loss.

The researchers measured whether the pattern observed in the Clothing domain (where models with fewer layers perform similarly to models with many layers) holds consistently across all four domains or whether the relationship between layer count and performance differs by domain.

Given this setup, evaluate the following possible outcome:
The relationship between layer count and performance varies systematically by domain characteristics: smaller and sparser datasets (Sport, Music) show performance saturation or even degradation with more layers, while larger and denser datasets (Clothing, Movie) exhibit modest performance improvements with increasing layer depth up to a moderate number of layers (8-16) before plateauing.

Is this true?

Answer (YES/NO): NO